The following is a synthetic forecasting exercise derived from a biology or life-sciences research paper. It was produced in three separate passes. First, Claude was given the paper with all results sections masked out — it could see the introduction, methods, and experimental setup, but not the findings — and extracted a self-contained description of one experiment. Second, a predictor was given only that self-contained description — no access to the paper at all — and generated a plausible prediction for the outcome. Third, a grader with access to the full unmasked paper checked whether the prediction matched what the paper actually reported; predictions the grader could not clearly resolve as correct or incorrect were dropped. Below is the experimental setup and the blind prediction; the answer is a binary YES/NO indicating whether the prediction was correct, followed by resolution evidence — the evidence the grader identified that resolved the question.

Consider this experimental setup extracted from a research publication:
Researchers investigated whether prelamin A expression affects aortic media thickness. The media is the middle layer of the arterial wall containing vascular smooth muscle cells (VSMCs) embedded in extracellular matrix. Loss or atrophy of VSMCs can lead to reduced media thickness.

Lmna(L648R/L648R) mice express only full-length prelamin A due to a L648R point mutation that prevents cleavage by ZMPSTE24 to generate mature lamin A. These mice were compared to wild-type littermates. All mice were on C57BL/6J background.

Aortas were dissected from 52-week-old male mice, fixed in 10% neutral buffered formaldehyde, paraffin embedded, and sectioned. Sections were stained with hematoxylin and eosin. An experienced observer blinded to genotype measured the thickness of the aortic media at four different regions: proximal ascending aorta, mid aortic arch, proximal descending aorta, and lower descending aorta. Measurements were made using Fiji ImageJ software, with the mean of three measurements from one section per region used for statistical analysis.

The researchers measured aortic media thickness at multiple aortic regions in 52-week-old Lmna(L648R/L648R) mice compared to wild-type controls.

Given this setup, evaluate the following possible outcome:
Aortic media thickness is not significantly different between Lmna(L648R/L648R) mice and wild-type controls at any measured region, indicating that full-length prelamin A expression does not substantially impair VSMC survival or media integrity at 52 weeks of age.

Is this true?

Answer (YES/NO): YES